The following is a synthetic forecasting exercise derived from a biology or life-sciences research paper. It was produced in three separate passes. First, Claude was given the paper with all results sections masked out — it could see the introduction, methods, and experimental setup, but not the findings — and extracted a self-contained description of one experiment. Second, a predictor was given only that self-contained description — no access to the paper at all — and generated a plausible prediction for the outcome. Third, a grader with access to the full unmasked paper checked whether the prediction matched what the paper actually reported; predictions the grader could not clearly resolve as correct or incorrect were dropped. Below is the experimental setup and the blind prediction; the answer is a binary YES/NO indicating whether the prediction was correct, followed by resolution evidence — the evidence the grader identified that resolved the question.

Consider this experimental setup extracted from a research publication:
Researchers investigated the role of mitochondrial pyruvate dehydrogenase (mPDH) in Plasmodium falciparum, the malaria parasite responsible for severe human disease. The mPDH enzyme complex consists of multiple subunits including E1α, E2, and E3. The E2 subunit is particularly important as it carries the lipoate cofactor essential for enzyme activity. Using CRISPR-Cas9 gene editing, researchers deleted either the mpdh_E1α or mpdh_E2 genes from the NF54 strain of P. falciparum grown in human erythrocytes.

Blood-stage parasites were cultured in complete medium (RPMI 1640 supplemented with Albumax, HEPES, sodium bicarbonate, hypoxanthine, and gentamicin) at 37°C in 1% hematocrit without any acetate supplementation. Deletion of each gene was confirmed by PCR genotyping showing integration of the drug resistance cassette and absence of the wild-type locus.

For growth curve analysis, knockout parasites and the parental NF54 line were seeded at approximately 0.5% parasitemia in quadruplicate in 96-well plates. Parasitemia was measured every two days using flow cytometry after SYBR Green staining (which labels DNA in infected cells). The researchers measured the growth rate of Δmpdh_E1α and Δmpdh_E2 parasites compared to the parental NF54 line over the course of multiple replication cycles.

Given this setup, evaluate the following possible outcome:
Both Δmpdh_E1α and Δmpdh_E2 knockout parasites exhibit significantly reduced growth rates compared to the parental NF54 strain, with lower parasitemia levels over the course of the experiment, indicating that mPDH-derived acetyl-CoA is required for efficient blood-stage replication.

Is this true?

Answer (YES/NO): NO